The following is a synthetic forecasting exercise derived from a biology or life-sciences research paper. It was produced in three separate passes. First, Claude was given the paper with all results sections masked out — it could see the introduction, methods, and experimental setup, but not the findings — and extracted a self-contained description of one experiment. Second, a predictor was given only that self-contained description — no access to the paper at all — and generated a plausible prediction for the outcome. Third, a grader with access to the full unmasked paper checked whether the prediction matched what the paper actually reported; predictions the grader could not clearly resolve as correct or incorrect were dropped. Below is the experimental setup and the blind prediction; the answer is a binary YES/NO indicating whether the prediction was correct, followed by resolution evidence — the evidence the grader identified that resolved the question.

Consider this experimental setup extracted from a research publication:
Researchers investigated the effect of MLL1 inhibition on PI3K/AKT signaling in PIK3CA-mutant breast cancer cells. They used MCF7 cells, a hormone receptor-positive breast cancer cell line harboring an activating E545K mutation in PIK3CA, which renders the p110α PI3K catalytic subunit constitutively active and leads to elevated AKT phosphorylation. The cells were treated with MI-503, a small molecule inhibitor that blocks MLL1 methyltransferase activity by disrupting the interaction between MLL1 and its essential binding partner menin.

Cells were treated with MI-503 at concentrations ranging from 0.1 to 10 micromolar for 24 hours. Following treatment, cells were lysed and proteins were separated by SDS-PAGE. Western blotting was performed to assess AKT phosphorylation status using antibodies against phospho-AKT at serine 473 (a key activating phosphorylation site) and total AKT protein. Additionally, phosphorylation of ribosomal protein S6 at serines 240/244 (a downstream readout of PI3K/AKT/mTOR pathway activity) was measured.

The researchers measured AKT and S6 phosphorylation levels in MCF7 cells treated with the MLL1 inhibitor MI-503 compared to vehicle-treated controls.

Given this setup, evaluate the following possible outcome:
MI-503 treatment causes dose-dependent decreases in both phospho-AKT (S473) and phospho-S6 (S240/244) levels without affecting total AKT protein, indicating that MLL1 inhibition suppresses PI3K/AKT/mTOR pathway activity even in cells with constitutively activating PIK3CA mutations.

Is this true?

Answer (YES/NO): NO